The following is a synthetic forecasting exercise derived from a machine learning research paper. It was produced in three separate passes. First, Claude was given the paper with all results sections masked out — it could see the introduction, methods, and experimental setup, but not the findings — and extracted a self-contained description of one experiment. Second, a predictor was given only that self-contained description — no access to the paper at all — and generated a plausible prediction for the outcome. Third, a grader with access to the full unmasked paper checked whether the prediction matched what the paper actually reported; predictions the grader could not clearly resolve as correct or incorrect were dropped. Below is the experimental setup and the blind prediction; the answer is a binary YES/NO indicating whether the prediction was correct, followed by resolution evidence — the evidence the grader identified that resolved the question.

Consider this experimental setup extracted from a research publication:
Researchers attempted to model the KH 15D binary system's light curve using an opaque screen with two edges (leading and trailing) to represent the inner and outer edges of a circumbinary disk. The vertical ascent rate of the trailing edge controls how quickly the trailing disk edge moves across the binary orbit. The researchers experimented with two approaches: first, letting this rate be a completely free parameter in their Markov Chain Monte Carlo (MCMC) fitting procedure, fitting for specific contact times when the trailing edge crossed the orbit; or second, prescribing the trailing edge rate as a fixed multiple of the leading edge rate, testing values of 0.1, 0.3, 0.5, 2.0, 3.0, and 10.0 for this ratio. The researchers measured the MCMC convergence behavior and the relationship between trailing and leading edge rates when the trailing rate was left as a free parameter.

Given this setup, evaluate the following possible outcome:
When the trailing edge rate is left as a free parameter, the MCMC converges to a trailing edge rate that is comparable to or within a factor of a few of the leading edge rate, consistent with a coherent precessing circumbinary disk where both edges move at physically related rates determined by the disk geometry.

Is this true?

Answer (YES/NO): YES